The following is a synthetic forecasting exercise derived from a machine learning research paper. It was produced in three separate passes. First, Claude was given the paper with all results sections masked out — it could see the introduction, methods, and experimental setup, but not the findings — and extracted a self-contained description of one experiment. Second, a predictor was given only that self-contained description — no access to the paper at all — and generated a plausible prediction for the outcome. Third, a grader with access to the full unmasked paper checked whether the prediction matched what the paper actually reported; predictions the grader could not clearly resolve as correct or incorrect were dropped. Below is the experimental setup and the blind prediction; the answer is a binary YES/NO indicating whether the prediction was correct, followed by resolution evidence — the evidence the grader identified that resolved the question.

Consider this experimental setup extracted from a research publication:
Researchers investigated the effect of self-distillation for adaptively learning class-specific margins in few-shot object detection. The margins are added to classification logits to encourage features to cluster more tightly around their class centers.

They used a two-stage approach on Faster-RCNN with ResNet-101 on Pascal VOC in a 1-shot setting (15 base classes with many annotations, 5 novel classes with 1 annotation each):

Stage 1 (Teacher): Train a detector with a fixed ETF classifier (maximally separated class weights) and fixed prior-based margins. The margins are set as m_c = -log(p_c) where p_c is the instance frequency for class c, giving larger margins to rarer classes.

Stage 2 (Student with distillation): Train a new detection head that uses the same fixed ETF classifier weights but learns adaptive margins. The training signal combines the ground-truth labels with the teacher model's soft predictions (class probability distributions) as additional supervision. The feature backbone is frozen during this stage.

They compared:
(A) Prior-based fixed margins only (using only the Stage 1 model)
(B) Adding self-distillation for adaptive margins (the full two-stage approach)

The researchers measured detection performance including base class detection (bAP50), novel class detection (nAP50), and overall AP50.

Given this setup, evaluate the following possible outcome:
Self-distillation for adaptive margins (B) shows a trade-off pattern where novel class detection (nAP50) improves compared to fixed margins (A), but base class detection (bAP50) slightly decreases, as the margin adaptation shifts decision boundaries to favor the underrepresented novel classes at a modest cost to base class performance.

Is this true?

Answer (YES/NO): NO